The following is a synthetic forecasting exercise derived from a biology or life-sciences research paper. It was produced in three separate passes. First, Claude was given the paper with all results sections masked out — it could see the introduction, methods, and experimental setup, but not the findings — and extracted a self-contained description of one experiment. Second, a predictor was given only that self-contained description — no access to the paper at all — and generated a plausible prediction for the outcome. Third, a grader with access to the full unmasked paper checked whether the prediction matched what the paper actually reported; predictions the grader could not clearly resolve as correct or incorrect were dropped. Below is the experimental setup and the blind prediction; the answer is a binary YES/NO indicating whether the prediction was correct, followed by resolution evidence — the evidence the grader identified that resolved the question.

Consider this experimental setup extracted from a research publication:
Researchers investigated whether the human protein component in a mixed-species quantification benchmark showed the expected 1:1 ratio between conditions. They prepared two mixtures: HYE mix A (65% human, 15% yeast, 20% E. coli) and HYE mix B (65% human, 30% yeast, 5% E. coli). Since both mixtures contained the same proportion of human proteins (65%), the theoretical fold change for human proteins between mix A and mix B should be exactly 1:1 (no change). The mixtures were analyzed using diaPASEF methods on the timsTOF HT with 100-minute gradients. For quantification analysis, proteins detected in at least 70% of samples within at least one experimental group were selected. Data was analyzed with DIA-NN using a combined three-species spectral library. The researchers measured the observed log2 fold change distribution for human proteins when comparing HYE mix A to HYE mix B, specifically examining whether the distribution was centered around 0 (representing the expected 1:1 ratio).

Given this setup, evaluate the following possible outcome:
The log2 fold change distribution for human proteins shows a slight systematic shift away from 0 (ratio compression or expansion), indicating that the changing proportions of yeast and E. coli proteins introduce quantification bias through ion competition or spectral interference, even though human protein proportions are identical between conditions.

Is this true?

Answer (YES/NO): NO